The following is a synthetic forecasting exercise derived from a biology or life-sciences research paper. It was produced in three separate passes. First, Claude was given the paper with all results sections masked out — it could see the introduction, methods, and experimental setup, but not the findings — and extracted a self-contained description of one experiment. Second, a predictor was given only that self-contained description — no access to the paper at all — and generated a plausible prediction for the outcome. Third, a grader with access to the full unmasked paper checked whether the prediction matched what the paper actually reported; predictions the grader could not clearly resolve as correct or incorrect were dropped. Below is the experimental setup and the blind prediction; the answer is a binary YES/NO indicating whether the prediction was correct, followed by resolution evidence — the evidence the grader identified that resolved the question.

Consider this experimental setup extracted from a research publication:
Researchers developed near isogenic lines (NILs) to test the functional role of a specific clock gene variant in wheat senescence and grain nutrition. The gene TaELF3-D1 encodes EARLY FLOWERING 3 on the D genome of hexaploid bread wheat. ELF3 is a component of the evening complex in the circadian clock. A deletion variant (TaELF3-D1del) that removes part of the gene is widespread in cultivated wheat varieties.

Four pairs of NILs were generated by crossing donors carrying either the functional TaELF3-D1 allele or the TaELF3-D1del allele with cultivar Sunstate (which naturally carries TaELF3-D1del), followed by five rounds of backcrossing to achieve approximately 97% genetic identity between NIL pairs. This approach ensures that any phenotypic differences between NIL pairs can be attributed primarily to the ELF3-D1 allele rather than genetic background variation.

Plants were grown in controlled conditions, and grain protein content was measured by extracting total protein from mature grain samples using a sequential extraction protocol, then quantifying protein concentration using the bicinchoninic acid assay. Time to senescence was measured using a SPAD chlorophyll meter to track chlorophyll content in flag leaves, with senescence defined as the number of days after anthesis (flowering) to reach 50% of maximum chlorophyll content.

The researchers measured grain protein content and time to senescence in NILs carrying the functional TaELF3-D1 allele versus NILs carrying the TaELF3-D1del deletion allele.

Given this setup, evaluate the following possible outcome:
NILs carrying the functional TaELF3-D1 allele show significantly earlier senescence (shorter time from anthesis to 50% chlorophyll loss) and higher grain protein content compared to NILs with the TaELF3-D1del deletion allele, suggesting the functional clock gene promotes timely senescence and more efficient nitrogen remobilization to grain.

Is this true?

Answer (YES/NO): NO